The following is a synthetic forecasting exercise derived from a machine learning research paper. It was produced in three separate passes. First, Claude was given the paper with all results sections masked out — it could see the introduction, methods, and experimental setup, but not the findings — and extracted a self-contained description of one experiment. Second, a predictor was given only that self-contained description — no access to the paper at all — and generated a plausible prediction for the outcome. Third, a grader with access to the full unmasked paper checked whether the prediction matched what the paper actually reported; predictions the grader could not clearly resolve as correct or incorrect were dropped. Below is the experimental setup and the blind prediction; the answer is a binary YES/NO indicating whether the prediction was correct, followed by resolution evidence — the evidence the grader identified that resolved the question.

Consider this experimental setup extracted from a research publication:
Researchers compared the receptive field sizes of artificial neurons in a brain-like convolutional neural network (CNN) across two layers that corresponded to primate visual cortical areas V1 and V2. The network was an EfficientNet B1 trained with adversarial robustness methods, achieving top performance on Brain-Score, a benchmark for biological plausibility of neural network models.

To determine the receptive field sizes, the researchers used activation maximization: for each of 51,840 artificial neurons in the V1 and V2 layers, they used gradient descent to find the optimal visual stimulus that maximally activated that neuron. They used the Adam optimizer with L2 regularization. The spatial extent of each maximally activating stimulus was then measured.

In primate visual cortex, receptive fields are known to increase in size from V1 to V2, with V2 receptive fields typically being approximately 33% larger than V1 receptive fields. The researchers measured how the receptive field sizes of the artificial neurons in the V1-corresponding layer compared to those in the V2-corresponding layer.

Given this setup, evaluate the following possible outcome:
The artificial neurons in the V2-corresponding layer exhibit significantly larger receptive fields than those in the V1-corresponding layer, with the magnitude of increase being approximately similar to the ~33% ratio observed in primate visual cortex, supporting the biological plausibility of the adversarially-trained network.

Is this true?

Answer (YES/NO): YES